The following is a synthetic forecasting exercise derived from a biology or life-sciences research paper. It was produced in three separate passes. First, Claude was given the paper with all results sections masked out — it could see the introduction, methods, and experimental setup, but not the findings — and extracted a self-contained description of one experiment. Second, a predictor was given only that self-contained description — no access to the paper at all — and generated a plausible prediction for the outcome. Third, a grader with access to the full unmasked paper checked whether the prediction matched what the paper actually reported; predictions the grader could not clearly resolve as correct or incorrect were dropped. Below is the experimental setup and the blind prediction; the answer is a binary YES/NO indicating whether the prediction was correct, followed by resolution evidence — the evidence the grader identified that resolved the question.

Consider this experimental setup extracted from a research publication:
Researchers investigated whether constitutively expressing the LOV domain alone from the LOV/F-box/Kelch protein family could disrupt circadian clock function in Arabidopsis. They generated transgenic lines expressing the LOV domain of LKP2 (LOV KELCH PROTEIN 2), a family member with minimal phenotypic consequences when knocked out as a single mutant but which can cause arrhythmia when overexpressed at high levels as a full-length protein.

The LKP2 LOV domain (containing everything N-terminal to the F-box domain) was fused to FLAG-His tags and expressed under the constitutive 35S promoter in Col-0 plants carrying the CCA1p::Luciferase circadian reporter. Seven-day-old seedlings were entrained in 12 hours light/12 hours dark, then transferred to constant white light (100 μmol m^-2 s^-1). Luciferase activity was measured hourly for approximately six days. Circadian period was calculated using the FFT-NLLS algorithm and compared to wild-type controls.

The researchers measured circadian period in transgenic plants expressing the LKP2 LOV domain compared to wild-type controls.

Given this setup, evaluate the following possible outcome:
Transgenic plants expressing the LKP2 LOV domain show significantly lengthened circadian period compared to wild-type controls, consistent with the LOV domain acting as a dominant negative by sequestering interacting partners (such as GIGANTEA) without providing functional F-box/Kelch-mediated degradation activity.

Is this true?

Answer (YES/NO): YES